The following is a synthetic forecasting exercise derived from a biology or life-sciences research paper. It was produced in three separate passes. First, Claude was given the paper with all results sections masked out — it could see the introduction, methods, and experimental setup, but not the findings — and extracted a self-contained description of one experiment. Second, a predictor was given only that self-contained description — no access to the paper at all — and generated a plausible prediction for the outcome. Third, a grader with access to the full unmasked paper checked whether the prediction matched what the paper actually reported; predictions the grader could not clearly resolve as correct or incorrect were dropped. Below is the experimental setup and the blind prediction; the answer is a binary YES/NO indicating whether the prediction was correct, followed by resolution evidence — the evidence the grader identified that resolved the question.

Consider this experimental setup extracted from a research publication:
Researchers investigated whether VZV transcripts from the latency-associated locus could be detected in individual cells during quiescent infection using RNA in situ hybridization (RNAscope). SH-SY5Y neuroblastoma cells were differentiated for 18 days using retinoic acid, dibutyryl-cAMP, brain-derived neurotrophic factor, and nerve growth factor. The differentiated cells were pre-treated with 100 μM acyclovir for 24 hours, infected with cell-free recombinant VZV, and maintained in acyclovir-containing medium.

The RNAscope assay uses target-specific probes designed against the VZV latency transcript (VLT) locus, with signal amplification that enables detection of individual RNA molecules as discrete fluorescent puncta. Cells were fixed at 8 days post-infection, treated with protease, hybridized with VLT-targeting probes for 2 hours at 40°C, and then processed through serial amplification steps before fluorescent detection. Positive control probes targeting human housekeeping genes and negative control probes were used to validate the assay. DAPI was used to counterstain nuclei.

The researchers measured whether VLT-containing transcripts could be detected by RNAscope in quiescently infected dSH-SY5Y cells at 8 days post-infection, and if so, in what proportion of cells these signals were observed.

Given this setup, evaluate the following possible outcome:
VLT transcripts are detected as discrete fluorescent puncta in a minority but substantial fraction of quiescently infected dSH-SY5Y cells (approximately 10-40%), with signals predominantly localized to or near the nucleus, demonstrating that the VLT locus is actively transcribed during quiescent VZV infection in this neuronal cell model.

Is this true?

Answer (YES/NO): NO